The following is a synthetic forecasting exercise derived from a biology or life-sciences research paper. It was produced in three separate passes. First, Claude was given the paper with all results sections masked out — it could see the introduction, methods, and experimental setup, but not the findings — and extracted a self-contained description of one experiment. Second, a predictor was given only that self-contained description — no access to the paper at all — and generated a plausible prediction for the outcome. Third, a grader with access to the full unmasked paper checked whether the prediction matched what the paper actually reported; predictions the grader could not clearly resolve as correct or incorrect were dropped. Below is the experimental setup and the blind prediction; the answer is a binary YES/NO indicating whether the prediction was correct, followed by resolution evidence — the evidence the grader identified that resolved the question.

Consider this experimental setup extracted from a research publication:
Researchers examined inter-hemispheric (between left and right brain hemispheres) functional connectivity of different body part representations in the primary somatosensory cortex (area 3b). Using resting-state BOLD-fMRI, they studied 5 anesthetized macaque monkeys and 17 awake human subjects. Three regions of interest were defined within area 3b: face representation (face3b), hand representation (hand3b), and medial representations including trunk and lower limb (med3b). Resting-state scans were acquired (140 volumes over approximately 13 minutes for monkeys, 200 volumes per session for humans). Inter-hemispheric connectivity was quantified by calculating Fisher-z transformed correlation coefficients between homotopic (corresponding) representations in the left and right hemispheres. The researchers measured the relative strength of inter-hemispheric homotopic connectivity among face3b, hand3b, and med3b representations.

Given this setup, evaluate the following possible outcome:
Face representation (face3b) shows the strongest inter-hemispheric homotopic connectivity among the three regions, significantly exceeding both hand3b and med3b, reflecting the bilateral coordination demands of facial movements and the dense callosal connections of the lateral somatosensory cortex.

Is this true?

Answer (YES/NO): NO